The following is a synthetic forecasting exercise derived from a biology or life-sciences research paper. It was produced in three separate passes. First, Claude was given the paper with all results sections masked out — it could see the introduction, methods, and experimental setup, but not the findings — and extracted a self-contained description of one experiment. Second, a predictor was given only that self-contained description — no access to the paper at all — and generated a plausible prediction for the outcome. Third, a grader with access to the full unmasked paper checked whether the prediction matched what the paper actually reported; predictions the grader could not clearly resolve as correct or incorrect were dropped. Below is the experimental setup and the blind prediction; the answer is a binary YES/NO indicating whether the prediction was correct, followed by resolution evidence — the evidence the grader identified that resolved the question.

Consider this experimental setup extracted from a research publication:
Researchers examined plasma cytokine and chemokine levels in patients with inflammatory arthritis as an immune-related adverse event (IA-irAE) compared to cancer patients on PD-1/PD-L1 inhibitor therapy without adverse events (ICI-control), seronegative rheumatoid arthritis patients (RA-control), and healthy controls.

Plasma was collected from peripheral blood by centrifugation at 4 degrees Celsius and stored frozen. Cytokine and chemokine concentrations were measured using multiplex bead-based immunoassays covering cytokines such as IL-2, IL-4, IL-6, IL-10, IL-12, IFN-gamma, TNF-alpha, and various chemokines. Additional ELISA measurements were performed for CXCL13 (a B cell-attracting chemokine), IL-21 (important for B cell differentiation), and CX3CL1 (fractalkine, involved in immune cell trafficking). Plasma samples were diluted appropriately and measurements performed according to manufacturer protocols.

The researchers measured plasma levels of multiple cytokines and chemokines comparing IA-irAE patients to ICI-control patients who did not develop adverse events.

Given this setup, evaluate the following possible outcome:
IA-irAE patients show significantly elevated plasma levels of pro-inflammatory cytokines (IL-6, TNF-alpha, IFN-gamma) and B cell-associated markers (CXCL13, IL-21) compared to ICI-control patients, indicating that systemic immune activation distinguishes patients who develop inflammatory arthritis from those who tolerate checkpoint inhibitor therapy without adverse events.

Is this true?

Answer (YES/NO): NO